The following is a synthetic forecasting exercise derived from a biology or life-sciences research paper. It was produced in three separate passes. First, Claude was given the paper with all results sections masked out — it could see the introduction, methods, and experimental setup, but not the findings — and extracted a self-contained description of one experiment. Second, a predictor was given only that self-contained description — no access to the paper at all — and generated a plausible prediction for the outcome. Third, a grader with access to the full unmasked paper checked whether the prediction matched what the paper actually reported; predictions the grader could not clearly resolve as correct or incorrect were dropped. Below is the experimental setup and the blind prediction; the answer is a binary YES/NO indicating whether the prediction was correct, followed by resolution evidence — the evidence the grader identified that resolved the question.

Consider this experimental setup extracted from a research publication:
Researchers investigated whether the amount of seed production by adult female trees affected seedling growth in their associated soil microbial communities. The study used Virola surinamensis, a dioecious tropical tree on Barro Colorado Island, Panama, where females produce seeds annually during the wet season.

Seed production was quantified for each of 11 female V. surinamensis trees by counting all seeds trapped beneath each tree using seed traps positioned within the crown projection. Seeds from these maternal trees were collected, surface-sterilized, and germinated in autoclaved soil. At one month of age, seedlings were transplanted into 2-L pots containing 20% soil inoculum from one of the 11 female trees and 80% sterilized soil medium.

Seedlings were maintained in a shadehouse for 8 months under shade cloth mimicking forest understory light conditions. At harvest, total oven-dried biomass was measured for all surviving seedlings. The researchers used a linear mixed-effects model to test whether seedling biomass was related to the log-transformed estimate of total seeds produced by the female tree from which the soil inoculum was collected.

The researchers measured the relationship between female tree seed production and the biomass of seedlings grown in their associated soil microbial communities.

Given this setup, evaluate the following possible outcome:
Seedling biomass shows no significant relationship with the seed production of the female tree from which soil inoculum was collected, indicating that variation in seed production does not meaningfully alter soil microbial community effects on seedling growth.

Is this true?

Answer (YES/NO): YES